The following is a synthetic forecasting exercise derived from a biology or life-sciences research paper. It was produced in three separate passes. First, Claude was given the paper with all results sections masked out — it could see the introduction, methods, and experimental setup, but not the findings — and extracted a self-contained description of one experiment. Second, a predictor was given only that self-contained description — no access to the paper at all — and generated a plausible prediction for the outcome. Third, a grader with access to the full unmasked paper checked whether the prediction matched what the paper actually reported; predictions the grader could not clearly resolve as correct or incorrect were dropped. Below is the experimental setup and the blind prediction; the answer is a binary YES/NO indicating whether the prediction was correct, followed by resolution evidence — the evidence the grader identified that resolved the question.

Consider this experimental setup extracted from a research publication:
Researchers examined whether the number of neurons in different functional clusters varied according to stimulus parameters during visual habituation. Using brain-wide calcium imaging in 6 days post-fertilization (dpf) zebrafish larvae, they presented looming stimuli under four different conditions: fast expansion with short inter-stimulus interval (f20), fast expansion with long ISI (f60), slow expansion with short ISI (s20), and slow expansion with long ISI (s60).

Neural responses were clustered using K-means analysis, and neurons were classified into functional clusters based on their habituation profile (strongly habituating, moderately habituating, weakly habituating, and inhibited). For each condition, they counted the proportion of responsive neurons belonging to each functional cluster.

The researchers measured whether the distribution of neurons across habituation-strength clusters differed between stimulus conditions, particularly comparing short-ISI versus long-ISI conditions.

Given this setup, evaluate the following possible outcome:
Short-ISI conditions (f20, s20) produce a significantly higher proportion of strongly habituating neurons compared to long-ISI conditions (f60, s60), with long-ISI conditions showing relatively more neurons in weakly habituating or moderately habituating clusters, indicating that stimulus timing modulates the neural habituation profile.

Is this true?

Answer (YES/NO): NO